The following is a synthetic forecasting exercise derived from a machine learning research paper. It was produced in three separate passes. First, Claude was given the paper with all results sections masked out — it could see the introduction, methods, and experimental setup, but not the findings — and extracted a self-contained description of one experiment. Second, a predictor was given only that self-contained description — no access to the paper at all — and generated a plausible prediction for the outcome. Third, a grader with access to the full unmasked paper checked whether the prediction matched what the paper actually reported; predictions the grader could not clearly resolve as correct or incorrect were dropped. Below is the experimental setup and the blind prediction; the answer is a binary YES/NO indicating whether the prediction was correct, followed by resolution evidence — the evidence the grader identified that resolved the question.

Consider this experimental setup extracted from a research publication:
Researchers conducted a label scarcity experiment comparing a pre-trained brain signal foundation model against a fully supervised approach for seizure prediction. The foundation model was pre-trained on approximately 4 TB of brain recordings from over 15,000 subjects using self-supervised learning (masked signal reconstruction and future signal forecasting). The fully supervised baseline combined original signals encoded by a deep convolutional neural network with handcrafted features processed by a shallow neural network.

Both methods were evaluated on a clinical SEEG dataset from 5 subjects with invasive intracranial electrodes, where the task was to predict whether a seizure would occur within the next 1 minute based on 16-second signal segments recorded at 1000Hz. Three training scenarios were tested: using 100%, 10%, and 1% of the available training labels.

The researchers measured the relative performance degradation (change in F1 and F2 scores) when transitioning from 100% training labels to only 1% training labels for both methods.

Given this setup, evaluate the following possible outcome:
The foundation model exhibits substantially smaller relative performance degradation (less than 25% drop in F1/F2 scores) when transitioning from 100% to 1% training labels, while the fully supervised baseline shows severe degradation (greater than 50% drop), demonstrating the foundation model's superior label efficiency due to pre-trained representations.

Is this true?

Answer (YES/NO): NO